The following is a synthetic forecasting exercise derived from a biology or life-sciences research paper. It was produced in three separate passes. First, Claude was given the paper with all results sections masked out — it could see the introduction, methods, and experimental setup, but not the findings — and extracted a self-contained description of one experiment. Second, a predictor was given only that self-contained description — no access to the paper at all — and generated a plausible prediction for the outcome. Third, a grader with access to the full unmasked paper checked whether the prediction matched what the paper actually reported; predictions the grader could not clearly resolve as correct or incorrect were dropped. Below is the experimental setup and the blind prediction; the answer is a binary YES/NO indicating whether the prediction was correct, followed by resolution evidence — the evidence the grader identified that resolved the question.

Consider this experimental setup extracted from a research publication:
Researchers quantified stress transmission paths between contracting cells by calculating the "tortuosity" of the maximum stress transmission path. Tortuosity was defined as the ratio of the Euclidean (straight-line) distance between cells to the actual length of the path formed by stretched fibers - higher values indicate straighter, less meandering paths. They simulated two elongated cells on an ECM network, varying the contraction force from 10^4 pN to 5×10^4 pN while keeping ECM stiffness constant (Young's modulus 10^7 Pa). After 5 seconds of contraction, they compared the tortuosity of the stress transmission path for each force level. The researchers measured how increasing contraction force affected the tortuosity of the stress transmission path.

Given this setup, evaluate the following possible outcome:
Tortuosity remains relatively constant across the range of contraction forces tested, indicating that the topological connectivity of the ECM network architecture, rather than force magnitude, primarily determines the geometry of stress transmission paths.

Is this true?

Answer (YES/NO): NO